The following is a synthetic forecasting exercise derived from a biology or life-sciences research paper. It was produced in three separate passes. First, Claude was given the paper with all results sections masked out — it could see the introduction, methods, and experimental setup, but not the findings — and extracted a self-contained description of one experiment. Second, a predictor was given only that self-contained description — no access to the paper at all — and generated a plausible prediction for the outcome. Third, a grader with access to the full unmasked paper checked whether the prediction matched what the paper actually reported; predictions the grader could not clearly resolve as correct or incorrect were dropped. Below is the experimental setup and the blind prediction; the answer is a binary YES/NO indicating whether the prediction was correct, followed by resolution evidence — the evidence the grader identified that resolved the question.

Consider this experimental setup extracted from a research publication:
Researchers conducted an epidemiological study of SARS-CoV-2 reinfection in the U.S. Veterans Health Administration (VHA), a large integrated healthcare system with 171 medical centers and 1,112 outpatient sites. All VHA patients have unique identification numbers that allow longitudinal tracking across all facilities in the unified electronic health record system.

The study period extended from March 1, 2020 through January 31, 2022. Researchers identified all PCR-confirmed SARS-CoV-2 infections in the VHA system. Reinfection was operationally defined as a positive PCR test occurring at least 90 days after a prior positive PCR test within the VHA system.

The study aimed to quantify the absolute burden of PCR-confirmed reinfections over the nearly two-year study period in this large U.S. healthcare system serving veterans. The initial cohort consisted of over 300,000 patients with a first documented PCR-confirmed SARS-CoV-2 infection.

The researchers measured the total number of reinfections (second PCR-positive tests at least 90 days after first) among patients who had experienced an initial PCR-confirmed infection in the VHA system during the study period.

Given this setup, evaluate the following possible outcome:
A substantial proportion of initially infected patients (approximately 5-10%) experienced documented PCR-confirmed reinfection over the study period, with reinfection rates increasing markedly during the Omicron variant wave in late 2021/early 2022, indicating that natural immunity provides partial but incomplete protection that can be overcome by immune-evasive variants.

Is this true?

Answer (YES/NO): NO